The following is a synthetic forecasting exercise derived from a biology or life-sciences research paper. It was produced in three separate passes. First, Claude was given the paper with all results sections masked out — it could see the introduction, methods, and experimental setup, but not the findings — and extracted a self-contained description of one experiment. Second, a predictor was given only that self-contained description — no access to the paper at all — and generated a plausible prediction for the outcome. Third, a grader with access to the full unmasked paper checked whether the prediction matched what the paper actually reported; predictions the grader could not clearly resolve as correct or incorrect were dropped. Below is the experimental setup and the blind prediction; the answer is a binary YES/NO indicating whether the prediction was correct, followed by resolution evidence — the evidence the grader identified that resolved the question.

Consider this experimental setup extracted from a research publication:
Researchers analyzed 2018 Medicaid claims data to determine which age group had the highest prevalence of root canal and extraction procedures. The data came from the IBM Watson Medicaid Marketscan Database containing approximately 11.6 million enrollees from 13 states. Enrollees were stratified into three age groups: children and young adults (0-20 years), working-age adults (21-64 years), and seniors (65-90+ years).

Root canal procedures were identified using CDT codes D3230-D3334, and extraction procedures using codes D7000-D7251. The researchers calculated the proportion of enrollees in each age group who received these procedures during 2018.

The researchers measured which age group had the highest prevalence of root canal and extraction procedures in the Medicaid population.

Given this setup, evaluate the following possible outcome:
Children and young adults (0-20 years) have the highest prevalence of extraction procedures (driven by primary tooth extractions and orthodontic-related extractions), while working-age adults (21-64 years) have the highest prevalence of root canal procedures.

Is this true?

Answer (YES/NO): NO